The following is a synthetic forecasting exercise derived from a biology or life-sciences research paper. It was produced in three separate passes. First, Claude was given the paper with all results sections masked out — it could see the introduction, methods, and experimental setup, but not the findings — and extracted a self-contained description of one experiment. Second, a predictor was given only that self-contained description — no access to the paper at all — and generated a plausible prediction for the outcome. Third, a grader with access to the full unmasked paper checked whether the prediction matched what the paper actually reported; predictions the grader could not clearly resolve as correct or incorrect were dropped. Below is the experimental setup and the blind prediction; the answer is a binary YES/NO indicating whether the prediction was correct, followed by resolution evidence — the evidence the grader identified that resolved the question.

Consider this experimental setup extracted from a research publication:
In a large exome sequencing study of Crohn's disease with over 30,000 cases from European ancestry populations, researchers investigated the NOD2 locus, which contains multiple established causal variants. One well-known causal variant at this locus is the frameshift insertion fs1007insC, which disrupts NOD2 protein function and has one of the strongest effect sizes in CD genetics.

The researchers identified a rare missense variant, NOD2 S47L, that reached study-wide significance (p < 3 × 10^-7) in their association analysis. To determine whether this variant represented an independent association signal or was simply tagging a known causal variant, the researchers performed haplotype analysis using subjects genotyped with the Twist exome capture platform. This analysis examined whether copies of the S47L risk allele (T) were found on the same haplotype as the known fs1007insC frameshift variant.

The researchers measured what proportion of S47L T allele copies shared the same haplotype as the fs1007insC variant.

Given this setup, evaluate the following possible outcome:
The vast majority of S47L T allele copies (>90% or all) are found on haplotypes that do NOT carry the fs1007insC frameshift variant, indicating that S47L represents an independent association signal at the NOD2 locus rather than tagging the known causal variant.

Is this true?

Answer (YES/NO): NO